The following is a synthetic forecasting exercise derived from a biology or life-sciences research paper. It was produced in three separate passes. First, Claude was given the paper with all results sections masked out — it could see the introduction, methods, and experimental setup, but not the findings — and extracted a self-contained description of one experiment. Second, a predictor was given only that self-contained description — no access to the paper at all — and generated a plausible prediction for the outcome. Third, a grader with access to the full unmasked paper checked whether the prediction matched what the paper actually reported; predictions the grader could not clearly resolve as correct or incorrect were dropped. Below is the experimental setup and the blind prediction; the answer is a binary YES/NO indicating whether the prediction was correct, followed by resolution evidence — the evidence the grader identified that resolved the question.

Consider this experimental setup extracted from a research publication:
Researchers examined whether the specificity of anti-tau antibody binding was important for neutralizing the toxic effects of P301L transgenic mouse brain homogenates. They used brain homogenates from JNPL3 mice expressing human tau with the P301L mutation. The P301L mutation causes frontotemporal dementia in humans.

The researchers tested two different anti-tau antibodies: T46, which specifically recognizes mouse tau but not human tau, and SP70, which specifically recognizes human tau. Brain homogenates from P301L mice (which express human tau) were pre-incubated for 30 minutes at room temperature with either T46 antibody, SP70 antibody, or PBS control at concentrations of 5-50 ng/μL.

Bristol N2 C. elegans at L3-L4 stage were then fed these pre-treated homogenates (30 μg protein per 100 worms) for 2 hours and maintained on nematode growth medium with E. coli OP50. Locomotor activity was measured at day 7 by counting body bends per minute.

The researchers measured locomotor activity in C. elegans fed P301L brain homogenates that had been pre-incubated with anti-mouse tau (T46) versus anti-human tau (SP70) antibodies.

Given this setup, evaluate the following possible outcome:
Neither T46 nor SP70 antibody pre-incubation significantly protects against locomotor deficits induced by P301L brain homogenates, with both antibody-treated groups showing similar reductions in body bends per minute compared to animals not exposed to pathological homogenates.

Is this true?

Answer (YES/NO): NO